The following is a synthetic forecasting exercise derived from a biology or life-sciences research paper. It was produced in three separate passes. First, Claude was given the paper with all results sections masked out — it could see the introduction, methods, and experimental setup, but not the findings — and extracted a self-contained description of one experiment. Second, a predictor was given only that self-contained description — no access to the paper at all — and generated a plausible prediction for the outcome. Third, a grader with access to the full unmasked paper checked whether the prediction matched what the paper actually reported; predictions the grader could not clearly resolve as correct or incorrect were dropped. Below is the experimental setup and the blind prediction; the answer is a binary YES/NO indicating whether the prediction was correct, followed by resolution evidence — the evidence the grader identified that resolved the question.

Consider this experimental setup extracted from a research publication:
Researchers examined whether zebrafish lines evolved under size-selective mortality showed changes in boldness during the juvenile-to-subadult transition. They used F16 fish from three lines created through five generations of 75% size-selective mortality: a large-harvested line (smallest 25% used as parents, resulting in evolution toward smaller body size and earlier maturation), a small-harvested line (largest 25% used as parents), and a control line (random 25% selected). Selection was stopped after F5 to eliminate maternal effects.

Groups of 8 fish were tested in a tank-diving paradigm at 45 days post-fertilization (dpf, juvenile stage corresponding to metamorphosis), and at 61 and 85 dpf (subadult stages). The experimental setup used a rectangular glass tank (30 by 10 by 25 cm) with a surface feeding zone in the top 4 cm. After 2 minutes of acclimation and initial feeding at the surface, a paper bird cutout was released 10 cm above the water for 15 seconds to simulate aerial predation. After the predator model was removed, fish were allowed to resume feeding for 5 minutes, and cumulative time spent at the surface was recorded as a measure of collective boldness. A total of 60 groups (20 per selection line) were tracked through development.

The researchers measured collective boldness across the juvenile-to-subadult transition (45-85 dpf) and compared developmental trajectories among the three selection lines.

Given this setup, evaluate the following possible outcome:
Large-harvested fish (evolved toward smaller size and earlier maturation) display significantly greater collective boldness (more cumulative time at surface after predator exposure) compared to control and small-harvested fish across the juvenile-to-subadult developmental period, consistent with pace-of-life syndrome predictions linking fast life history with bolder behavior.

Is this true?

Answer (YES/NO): NO